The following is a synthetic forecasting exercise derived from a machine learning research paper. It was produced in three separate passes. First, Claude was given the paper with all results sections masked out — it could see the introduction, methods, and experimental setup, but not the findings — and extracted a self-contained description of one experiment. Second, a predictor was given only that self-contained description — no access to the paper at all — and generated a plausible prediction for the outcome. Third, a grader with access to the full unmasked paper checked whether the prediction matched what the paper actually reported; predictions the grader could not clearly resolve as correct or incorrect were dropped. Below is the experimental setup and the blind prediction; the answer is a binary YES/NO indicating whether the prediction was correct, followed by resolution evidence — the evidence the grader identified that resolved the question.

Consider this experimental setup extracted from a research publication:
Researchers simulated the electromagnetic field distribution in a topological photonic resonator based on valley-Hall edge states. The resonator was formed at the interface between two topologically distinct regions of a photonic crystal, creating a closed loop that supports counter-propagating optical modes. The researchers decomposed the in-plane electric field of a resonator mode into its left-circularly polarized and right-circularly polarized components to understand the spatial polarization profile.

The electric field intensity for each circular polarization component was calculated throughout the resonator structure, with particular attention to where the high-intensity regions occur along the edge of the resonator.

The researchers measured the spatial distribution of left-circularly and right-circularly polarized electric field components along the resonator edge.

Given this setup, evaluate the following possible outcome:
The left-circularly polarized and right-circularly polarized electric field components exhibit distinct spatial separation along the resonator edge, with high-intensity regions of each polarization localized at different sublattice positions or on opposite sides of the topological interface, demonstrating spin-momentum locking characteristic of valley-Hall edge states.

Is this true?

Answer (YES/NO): YES